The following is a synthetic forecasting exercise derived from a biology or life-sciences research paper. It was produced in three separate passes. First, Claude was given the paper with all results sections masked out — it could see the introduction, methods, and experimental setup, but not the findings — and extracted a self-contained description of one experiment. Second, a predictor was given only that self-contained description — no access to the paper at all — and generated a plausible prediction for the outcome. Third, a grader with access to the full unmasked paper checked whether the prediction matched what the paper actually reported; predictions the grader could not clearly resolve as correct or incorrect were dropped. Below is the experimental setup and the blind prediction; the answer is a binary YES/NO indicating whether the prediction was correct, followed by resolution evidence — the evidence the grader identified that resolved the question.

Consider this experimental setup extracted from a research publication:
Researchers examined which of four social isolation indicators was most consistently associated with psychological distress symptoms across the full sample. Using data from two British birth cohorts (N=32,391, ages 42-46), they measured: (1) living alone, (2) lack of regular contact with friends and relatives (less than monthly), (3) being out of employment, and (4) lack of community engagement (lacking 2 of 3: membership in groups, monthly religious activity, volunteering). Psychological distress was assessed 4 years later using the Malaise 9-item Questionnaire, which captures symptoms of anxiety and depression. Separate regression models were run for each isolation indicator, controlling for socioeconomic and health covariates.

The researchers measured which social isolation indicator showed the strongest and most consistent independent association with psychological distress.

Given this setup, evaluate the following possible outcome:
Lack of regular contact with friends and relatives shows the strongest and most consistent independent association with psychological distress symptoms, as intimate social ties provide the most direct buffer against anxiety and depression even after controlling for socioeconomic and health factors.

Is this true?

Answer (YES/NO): NO